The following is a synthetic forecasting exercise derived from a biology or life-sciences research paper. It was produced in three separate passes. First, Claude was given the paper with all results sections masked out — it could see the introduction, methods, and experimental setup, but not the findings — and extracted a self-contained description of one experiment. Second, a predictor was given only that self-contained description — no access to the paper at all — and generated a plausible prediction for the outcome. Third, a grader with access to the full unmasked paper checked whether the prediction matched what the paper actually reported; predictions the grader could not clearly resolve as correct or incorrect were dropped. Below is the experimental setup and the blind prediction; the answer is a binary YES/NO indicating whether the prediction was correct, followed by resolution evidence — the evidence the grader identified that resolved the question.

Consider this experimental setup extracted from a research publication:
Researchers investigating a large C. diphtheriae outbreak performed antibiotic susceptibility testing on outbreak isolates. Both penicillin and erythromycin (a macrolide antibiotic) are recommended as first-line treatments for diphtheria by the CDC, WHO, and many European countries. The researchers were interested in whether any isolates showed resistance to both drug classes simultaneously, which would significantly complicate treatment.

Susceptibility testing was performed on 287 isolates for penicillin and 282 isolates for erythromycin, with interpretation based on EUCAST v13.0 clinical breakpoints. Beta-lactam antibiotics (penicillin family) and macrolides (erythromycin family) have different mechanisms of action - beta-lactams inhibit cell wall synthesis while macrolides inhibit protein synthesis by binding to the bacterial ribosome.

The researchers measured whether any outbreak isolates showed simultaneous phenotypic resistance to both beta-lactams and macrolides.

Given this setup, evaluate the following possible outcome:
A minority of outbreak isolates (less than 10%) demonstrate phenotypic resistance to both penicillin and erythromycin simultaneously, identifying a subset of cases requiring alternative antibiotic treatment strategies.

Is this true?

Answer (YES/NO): NO